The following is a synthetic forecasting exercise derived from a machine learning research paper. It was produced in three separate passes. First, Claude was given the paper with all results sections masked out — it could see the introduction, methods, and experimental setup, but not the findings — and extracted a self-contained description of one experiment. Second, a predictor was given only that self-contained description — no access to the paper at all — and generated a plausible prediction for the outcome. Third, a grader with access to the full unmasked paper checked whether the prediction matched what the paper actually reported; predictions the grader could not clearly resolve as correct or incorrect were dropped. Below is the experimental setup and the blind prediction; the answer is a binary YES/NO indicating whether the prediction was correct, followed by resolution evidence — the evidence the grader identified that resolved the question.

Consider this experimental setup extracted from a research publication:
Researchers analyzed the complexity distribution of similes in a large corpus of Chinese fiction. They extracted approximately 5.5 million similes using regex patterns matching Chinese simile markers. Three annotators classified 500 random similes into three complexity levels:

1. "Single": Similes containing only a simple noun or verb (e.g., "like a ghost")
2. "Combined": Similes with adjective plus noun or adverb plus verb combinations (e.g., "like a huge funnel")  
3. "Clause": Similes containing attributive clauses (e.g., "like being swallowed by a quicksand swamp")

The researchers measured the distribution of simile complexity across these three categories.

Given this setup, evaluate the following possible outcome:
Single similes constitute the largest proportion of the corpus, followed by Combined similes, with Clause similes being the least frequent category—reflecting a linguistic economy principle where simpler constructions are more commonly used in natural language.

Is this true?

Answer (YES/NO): NO